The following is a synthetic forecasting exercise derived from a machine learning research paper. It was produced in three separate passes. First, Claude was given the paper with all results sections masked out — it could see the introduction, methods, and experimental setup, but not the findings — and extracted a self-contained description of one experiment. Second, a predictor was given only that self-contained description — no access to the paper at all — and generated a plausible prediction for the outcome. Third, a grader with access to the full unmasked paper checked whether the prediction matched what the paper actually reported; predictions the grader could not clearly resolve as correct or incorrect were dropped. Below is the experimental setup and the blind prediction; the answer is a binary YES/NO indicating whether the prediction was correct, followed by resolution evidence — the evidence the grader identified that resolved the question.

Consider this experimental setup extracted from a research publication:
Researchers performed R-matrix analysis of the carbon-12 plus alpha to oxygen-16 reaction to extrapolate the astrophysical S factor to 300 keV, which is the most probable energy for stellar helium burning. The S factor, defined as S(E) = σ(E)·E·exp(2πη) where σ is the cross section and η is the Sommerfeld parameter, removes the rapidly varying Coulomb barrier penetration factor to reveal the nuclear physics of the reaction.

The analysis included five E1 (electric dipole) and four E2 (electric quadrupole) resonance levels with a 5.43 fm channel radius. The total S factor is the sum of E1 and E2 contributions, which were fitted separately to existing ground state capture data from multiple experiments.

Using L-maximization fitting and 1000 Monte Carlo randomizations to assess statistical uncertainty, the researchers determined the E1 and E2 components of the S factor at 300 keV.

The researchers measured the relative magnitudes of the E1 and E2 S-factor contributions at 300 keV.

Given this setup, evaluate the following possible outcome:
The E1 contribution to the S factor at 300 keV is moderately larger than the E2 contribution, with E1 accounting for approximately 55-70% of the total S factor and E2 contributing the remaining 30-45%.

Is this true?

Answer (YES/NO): YES